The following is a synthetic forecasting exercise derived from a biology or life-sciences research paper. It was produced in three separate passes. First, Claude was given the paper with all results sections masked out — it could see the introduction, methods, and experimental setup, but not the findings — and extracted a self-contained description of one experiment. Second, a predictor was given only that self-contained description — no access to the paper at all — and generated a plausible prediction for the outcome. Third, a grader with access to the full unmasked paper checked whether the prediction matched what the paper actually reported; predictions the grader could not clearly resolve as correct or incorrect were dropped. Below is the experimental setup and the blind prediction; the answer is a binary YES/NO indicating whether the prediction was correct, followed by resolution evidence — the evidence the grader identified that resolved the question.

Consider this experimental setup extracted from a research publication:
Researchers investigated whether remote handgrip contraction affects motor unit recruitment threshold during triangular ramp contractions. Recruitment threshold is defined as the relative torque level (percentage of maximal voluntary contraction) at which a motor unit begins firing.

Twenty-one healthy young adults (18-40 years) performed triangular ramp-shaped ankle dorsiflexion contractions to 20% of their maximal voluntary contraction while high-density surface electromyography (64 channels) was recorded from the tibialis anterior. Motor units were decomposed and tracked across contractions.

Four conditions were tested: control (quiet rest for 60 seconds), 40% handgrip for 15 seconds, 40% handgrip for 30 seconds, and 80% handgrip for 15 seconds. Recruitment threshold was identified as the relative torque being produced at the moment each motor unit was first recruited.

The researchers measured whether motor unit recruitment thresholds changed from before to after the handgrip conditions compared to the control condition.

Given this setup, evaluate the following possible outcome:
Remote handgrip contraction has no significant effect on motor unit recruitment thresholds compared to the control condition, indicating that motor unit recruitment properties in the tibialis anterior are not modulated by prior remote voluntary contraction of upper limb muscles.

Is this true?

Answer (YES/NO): NO